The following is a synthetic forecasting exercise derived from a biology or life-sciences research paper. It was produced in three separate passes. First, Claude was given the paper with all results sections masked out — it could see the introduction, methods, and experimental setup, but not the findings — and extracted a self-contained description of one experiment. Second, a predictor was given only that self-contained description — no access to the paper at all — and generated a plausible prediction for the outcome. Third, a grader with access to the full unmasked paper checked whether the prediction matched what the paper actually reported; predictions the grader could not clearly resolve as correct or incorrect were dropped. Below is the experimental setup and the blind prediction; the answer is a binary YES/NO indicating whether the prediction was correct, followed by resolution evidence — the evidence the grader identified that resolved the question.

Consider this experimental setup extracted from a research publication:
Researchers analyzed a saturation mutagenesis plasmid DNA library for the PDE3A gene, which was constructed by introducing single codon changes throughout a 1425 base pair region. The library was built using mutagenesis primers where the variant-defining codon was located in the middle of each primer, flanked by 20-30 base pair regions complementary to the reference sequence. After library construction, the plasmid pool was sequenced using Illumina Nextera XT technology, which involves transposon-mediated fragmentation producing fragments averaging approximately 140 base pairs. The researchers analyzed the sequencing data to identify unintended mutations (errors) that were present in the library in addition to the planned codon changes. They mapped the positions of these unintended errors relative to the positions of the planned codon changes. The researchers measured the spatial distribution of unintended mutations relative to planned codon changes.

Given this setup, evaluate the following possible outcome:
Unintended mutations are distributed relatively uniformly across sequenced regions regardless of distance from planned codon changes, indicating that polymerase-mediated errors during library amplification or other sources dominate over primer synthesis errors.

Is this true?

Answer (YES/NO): NO